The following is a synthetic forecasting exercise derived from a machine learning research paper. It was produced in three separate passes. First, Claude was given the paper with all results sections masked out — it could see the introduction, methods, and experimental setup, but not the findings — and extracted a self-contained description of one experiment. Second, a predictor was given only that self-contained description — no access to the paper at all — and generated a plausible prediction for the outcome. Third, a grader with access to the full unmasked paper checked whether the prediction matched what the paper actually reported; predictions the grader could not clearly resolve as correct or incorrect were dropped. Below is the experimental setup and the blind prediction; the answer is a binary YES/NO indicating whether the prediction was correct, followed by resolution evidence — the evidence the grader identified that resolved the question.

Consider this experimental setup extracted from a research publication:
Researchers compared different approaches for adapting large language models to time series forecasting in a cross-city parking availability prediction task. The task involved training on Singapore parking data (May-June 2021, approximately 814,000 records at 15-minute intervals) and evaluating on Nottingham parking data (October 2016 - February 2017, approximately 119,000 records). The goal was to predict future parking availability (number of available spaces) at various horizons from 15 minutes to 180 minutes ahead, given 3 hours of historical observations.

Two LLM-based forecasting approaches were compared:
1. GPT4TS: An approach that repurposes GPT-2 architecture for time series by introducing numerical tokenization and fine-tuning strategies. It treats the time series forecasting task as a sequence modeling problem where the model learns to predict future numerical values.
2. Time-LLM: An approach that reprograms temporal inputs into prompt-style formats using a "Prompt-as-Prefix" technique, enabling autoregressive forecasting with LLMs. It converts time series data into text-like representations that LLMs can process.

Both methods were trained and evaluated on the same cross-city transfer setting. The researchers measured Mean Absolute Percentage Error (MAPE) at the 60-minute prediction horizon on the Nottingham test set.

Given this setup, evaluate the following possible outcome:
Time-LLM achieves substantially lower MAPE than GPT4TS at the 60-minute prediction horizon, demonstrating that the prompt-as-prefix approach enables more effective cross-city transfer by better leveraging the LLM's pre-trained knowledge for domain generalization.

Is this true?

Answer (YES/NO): NO